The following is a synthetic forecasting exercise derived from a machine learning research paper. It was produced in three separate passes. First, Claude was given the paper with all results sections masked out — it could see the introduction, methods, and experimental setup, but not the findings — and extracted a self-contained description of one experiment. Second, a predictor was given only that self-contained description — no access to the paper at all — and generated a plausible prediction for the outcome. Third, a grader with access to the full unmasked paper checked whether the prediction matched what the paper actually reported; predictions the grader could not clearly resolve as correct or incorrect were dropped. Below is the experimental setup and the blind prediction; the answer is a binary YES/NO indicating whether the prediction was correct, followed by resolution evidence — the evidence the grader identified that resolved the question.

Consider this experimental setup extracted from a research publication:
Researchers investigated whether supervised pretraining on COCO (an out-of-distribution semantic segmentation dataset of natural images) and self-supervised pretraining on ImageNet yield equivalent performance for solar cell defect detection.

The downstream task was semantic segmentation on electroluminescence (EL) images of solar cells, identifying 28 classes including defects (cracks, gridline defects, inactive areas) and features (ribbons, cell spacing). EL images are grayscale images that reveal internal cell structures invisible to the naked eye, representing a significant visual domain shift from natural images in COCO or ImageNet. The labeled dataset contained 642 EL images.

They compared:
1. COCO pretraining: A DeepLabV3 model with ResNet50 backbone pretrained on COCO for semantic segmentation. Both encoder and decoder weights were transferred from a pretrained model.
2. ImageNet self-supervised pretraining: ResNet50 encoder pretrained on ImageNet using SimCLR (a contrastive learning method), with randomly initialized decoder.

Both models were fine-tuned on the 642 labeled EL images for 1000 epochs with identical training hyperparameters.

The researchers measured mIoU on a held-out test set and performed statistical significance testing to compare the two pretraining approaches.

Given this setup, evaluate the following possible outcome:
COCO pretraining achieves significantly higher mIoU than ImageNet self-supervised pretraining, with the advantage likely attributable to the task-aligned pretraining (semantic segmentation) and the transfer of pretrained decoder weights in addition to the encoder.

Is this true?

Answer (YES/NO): NO